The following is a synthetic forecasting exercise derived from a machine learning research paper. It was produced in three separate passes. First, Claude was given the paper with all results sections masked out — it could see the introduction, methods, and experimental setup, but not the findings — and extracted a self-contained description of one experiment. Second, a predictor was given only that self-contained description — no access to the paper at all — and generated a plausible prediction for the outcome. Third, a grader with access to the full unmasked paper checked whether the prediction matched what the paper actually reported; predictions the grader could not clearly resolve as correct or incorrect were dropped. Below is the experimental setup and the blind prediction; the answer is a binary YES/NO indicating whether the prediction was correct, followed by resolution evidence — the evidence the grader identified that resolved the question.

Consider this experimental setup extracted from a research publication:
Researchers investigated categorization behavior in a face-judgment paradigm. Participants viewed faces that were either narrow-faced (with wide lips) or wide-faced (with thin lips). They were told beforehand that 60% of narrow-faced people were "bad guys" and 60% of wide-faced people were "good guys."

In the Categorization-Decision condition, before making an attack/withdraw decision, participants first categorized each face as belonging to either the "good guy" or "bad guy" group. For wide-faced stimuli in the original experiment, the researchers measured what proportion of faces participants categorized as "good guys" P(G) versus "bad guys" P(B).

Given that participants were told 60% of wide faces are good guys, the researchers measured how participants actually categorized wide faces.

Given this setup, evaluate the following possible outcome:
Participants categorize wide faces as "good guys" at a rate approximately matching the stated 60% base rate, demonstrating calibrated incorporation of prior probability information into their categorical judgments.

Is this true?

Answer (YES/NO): NO